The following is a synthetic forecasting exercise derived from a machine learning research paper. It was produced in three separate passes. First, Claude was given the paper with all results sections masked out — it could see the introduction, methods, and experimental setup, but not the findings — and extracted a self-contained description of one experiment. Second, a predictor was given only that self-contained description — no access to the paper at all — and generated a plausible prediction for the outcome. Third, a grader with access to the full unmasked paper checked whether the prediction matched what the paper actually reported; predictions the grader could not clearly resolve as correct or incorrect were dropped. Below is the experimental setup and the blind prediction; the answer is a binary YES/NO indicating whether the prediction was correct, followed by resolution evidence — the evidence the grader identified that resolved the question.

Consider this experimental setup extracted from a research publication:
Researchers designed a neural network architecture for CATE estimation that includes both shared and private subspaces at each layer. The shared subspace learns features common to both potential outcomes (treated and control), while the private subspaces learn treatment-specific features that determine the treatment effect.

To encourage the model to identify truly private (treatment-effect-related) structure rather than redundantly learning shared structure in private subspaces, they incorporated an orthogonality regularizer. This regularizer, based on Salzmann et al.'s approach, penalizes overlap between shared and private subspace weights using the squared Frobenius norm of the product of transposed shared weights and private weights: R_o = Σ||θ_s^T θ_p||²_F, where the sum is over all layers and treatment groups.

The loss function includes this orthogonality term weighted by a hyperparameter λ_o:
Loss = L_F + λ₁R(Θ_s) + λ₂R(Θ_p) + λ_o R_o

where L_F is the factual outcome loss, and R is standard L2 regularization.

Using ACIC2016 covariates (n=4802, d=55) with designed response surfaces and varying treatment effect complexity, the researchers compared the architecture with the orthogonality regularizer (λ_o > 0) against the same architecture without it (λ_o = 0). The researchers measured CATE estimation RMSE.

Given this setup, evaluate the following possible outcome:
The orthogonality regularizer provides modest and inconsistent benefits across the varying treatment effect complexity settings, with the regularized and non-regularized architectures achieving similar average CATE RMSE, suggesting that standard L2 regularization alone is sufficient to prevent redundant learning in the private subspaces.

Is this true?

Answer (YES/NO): NO